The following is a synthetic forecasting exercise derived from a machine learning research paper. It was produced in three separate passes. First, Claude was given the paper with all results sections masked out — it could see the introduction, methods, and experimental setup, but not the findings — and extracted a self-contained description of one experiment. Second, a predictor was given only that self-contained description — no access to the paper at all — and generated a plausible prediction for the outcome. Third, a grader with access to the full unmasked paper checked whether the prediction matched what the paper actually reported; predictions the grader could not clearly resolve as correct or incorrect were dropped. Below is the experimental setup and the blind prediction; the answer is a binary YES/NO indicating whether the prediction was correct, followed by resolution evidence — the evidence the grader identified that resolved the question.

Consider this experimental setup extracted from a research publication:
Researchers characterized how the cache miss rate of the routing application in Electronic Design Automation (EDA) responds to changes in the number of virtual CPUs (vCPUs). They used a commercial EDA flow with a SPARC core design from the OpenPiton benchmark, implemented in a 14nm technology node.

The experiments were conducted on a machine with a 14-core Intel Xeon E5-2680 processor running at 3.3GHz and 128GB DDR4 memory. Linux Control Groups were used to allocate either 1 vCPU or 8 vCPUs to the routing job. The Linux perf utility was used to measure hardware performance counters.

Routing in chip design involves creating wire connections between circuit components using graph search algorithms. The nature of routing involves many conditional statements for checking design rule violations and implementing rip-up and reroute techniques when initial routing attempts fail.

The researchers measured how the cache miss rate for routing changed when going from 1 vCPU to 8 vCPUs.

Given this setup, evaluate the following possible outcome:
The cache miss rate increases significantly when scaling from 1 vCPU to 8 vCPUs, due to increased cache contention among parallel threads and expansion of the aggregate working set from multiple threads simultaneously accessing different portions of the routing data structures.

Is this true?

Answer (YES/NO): NO